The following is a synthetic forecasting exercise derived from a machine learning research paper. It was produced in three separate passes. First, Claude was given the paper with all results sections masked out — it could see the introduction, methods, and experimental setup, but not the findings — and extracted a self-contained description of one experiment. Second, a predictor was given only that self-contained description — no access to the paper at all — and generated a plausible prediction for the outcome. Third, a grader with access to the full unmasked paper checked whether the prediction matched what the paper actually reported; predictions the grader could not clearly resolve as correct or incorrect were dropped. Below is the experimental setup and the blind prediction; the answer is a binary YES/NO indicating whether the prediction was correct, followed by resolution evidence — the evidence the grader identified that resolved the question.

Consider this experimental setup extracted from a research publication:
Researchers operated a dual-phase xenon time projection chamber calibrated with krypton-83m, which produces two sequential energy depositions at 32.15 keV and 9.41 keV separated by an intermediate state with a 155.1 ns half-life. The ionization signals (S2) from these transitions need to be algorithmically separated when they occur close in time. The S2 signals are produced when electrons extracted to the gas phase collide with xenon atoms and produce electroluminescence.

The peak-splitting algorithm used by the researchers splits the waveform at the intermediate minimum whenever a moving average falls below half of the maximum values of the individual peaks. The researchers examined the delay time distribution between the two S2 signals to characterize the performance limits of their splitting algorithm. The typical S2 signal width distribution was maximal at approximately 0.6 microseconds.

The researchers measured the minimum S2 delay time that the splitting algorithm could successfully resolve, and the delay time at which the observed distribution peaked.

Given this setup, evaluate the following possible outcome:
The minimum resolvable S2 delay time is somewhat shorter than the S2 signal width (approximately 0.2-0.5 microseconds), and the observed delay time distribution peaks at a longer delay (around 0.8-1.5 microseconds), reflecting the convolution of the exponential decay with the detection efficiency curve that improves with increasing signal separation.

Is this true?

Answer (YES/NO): NO